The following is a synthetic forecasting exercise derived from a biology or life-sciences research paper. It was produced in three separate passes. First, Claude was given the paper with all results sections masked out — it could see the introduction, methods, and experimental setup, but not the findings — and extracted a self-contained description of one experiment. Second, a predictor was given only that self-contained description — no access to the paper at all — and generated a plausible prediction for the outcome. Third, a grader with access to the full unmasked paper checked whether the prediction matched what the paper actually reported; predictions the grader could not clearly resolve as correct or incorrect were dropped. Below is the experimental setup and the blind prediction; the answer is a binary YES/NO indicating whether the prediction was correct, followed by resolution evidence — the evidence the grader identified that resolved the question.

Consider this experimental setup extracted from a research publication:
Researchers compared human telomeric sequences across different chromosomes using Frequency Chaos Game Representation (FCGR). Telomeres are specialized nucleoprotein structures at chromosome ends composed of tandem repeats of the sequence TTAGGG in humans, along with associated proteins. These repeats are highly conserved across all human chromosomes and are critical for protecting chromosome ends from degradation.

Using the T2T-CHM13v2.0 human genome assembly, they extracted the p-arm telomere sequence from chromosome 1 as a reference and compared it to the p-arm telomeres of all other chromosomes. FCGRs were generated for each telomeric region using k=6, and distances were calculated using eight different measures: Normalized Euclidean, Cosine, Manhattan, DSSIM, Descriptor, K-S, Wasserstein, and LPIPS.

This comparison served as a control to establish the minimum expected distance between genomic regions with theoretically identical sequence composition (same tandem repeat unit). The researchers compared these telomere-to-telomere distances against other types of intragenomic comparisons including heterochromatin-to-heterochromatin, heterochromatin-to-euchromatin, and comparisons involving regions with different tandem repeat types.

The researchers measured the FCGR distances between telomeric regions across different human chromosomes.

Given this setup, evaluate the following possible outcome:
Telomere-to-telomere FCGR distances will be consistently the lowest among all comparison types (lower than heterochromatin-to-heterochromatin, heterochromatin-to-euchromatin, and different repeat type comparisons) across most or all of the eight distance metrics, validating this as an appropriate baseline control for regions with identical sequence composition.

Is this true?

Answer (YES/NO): YES